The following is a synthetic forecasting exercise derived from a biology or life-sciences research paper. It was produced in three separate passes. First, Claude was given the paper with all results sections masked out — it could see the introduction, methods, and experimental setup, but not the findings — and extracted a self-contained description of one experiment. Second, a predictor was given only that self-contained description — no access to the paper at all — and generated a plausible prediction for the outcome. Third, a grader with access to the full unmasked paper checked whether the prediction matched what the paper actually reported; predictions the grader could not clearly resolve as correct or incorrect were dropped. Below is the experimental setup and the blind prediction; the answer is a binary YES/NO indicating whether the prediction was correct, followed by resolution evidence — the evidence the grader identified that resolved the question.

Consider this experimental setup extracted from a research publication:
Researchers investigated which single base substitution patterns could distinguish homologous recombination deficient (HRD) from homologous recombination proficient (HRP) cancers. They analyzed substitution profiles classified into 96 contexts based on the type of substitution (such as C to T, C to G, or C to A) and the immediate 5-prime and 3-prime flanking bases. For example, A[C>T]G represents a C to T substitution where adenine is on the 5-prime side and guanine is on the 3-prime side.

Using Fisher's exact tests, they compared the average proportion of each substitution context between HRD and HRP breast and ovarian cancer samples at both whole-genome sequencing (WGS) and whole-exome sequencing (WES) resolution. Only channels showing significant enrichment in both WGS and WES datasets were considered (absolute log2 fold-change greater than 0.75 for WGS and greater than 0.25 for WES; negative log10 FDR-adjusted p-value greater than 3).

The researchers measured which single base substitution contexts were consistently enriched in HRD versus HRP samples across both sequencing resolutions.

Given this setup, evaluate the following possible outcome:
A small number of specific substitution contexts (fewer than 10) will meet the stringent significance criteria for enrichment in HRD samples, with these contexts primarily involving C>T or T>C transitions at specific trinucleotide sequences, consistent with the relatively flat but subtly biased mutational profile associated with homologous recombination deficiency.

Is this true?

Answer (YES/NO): NO